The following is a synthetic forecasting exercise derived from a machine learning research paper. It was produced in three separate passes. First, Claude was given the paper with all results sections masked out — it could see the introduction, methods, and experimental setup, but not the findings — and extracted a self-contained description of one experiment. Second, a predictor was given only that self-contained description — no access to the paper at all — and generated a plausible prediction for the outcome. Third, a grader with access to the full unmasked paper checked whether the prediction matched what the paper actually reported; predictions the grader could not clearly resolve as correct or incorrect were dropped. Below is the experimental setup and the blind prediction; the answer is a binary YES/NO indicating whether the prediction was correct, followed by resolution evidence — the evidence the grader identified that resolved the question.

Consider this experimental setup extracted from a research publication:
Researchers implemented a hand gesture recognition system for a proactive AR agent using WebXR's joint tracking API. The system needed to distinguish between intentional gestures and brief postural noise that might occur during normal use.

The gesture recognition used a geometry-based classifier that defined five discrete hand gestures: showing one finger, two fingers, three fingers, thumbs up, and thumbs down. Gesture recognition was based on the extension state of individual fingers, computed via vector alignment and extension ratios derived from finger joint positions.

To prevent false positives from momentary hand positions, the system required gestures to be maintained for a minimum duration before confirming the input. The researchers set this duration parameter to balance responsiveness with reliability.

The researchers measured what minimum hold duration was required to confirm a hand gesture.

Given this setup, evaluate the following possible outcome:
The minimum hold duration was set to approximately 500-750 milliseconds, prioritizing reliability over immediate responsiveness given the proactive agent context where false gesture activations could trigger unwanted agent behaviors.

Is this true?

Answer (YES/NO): NO